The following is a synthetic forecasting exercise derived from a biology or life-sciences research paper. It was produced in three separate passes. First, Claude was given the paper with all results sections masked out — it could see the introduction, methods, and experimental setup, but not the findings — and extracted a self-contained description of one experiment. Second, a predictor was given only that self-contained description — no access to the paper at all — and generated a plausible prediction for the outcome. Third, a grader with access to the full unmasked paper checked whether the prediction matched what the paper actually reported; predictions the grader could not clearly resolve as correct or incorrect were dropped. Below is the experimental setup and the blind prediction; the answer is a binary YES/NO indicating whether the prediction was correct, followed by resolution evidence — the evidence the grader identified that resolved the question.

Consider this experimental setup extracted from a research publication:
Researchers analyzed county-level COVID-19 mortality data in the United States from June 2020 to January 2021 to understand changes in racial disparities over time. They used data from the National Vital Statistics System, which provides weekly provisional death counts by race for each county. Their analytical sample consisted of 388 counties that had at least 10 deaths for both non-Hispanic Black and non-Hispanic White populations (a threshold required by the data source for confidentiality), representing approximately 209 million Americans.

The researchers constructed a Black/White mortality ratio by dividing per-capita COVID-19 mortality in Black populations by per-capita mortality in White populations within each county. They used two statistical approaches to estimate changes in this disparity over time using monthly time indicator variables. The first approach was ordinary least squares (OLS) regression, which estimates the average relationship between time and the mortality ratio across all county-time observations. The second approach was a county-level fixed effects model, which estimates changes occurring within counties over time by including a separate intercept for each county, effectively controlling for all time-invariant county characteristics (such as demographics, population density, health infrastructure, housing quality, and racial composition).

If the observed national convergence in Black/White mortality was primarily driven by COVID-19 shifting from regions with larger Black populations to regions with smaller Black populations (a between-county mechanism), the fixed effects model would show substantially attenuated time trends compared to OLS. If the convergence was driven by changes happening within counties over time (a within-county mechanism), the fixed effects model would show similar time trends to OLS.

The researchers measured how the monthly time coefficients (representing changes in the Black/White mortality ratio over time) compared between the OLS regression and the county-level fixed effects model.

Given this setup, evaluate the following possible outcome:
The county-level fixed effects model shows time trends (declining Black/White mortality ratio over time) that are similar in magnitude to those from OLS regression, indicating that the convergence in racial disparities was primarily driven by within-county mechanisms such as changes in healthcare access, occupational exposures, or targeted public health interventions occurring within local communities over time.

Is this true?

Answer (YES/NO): YES